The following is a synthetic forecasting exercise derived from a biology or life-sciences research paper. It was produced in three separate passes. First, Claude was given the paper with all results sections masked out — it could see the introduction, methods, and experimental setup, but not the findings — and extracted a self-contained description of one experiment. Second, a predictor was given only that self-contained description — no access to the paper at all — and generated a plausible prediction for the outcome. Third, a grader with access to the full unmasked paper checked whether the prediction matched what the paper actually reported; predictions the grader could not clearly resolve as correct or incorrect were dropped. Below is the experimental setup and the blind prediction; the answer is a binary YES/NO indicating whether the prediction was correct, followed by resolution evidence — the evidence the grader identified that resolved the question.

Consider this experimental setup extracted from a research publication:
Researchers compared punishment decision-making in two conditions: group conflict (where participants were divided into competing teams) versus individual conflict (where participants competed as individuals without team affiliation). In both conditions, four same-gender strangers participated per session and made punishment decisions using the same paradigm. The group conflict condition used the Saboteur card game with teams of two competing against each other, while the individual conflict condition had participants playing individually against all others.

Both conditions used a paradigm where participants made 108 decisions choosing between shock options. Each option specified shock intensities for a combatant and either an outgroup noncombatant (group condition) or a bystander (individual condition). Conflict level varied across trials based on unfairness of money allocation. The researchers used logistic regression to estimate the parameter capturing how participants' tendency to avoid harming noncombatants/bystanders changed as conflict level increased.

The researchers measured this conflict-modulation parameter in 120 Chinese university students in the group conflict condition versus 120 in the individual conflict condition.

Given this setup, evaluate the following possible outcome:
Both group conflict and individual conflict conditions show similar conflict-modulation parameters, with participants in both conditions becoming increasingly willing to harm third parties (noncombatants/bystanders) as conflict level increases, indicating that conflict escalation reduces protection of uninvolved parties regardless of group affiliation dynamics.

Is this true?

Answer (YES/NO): NO